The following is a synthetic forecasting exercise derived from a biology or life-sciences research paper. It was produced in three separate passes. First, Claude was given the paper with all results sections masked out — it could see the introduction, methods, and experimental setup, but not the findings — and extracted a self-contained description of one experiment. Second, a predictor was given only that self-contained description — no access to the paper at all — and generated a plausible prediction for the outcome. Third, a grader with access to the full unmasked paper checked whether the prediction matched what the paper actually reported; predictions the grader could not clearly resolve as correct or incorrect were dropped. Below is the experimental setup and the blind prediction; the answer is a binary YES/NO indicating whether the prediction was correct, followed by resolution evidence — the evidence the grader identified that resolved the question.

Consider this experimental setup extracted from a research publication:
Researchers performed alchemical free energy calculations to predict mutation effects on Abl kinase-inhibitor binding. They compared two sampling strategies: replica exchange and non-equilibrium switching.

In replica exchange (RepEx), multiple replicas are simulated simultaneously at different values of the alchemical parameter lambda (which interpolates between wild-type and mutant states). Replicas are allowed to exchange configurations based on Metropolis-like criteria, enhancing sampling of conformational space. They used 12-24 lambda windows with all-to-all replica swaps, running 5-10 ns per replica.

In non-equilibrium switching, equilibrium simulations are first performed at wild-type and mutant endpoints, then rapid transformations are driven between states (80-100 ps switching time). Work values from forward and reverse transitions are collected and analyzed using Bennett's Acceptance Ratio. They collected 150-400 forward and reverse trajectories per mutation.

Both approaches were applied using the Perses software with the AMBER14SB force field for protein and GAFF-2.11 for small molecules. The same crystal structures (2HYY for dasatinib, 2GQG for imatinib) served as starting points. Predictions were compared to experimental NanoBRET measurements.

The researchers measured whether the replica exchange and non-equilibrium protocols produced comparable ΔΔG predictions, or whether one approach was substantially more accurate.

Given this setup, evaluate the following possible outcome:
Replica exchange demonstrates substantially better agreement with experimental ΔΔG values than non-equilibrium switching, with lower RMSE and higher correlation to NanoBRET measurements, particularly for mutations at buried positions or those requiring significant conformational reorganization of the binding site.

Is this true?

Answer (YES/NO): NO